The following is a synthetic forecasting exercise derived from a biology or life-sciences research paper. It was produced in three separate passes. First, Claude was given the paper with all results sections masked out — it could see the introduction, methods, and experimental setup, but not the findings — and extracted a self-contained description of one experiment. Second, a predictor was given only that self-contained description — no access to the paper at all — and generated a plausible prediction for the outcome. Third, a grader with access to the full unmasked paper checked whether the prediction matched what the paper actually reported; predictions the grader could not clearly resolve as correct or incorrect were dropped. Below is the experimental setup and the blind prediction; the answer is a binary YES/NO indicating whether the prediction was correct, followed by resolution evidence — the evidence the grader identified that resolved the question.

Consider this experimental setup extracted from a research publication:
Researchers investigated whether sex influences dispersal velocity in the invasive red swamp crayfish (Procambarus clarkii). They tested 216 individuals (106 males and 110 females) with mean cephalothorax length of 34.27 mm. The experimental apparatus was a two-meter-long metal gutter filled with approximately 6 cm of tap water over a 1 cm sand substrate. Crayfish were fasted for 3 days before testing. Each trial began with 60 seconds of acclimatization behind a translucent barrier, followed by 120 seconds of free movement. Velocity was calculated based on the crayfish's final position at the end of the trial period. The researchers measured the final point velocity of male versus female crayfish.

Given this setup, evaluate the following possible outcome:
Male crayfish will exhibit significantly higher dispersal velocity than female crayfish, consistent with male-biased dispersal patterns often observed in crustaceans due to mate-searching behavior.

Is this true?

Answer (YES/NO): NO